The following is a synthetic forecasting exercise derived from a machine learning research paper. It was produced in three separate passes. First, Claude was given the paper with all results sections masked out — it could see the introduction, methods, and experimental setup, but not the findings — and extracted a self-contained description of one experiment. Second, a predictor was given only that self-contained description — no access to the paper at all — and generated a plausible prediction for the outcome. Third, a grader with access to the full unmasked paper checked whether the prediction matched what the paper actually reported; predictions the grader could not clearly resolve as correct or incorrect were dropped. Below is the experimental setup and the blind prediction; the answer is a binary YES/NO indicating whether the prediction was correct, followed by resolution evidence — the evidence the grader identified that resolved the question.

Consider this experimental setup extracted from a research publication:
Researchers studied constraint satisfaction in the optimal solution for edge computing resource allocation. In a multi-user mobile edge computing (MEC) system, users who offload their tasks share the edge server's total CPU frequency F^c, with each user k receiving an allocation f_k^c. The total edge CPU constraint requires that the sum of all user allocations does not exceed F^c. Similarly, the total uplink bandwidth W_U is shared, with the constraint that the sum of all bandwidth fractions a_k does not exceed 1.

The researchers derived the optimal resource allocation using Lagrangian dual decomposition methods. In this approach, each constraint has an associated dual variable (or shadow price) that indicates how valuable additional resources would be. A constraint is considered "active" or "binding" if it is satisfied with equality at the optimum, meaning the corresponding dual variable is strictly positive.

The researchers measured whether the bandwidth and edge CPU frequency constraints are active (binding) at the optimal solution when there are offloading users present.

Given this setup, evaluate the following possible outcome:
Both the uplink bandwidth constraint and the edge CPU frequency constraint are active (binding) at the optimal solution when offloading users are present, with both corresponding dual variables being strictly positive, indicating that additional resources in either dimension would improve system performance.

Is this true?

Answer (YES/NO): YES